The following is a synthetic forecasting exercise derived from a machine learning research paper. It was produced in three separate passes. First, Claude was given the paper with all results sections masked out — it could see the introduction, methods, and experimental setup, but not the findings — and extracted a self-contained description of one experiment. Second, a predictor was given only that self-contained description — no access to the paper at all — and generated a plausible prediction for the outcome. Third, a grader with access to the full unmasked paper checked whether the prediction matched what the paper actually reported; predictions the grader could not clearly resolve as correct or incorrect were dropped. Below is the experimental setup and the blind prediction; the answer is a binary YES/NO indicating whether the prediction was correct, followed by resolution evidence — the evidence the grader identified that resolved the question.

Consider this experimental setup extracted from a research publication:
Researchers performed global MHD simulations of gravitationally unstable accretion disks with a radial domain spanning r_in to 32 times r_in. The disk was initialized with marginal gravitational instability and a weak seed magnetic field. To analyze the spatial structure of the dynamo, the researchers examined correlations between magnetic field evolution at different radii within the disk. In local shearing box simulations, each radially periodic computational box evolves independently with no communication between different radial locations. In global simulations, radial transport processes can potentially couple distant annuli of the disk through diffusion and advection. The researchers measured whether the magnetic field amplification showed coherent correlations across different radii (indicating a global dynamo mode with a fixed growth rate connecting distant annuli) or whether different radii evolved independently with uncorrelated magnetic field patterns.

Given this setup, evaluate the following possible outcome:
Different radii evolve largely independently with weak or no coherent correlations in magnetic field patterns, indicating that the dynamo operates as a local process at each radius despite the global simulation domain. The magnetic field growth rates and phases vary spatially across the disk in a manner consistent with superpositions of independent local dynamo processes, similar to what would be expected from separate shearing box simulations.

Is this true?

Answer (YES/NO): NO